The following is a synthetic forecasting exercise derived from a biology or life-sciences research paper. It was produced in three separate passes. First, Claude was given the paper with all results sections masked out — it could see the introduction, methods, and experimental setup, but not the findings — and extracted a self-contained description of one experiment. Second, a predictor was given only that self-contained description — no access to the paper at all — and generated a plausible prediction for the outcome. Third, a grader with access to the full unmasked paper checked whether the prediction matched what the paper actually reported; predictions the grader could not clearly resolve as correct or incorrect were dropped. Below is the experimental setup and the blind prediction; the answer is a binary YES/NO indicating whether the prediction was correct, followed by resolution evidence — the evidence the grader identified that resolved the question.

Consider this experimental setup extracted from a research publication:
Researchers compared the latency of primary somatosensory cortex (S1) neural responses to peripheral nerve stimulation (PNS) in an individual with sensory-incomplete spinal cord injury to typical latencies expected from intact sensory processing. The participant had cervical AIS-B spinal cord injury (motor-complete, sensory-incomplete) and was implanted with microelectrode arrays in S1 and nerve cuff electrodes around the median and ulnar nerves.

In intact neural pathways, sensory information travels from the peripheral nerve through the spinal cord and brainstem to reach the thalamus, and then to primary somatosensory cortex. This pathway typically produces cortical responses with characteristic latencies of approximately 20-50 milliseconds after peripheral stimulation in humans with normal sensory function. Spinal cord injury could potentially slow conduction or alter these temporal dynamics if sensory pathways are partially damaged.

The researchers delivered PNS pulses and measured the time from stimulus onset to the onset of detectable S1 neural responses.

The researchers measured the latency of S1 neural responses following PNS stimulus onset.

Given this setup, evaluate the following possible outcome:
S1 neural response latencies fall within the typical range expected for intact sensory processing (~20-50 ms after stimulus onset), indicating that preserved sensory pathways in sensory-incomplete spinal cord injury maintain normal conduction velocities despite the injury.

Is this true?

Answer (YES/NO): NO